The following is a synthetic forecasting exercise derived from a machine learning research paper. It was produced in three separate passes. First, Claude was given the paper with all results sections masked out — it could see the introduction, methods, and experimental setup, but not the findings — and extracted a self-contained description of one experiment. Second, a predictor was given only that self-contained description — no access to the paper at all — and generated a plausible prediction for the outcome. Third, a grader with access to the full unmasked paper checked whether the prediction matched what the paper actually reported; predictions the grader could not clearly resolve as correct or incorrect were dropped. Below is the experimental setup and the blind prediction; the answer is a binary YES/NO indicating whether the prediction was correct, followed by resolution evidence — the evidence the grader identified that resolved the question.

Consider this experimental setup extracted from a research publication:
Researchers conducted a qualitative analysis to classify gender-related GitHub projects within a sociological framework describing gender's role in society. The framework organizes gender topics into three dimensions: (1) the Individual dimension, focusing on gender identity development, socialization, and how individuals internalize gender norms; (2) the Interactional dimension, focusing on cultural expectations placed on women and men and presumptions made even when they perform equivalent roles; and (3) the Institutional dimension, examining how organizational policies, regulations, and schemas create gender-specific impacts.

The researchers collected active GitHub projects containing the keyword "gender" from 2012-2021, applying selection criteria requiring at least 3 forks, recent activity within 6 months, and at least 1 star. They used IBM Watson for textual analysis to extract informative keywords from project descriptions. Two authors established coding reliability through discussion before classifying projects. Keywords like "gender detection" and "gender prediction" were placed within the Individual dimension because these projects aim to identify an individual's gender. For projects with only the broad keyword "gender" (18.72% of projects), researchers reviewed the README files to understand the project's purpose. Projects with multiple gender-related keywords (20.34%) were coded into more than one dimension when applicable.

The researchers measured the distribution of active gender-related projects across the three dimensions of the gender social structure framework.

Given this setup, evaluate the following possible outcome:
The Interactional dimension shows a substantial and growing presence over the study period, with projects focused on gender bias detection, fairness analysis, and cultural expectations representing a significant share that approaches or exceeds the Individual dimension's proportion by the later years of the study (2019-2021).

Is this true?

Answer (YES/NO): NO